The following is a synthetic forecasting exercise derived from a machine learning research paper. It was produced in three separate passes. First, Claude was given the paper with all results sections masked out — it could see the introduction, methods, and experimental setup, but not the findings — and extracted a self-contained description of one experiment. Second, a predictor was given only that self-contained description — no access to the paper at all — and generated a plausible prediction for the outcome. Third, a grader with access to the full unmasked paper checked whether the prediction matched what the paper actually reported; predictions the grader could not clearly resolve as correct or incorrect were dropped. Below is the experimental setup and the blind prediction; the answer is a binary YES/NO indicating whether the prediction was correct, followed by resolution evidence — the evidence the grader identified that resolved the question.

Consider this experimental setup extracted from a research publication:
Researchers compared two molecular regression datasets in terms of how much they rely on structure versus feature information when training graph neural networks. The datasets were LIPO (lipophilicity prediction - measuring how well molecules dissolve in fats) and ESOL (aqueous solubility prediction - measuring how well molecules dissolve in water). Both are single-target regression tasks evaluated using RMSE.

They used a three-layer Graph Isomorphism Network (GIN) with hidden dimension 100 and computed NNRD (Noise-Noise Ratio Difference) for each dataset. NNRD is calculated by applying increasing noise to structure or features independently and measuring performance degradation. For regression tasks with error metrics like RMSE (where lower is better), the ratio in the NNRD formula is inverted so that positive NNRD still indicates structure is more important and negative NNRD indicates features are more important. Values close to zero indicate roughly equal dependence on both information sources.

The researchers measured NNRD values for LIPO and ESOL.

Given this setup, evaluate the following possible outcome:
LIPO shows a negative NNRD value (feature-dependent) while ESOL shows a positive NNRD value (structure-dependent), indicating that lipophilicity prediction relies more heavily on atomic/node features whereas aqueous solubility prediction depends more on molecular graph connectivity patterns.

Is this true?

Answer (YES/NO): NO